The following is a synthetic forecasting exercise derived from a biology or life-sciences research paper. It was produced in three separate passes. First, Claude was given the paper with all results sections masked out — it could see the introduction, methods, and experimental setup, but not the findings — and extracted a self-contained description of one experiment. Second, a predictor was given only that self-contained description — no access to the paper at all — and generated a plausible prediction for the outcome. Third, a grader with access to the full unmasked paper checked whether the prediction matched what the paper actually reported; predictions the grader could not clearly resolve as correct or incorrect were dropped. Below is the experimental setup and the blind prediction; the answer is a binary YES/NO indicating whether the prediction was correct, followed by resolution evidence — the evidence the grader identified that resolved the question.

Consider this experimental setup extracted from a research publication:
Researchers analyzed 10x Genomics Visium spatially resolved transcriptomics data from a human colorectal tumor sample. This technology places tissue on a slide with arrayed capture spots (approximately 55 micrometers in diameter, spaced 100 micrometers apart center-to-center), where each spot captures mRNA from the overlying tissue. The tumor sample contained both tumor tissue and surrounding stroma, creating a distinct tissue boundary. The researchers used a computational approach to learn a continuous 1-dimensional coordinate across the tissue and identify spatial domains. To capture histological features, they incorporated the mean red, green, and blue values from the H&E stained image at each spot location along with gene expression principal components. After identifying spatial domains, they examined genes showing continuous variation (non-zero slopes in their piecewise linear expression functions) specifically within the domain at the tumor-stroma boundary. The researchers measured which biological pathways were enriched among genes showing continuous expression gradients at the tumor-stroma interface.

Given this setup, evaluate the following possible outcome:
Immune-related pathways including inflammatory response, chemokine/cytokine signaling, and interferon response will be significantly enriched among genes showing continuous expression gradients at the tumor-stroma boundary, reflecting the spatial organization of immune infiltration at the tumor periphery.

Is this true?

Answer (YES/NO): NO